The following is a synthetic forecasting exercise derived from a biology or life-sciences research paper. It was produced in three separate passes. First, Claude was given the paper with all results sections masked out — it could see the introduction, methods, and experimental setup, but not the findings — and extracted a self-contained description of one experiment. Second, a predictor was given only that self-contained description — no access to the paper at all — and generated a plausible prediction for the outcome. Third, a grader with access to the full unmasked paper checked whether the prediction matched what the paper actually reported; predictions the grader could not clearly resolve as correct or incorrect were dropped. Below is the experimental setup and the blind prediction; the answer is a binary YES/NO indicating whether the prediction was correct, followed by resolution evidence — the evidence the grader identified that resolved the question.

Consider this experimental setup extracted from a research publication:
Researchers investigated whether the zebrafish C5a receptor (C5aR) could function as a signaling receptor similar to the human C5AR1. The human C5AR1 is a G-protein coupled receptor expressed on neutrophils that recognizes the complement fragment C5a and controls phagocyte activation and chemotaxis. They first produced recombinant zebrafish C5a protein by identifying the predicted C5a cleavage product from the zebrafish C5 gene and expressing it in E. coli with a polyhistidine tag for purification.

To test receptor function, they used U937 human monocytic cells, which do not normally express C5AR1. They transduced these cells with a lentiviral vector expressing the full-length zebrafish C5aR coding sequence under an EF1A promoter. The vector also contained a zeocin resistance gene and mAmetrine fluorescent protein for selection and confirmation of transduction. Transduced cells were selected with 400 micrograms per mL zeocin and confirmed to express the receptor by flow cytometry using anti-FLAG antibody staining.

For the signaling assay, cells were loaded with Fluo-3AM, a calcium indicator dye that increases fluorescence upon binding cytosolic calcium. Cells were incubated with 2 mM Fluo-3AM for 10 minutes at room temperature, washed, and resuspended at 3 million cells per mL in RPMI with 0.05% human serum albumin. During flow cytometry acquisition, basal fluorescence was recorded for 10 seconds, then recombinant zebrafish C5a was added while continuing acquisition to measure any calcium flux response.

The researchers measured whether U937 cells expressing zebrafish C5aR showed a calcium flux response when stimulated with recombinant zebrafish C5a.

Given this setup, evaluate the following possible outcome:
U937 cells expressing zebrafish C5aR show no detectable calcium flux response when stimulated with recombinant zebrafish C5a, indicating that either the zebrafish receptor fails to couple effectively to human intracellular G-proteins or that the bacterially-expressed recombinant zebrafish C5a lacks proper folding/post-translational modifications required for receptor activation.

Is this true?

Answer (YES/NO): NO